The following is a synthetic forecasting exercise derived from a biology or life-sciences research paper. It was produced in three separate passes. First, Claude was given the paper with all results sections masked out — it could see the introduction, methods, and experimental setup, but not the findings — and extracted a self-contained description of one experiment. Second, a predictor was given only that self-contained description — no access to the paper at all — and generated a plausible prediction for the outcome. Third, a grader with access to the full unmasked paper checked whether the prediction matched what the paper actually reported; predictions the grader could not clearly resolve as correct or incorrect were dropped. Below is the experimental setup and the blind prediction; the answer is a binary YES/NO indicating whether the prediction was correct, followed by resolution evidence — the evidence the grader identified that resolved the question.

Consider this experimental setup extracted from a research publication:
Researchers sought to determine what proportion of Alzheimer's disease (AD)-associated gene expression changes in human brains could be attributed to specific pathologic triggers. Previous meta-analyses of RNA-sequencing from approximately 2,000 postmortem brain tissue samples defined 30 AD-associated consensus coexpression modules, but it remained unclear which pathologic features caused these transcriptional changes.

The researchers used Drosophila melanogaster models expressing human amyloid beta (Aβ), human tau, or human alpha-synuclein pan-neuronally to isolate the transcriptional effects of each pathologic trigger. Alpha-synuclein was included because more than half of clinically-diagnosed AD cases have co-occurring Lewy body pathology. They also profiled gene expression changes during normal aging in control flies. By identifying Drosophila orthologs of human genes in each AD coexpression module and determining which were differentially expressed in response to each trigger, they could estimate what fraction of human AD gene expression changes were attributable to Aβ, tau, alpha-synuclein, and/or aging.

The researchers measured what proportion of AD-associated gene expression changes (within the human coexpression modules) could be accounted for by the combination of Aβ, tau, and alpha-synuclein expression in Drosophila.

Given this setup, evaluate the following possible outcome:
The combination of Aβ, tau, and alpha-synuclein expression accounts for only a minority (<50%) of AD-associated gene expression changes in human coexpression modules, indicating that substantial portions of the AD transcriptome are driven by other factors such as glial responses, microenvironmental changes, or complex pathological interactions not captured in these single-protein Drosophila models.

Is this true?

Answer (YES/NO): NO